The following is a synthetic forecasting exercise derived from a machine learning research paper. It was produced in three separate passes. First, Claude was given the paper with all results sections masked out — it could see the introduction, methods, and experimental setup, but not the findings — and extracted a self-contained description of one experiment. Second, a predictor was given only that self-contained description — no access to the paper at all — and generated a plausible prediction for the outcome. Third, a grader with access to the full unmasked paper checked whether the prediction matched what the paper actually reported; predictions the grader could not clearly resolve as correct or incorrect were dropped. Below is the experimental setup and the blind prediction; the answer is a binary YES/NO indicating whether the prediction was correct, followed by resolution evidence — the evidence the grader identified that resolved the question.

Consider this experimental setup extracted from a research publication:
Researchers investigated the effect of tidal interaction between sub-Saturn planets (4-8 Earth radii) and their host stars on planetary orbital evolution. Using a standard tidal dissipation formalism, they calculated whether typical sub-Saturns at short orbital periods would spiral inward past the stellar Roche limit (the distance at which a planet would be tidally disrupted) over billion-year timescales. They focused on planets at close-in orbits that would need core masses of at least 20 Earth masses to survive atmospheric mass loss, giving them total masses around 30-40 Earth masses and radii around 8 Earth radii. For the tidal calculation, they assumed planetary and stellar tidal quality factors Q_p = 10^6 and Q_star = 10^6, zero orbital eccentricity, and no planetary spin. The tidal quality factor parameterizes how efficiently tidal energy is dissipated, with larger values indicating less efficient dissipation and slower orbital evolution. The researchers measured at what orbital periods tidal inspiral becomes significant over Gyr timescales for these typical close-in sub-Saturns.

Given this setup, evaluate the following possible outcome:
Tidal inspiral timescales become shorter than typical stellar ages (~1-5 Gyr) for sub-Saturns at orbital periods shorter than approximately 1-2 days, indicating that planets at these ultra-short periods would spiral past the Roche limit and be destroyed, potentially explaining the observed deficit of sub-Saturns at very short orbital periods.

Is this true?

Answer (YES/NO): NO